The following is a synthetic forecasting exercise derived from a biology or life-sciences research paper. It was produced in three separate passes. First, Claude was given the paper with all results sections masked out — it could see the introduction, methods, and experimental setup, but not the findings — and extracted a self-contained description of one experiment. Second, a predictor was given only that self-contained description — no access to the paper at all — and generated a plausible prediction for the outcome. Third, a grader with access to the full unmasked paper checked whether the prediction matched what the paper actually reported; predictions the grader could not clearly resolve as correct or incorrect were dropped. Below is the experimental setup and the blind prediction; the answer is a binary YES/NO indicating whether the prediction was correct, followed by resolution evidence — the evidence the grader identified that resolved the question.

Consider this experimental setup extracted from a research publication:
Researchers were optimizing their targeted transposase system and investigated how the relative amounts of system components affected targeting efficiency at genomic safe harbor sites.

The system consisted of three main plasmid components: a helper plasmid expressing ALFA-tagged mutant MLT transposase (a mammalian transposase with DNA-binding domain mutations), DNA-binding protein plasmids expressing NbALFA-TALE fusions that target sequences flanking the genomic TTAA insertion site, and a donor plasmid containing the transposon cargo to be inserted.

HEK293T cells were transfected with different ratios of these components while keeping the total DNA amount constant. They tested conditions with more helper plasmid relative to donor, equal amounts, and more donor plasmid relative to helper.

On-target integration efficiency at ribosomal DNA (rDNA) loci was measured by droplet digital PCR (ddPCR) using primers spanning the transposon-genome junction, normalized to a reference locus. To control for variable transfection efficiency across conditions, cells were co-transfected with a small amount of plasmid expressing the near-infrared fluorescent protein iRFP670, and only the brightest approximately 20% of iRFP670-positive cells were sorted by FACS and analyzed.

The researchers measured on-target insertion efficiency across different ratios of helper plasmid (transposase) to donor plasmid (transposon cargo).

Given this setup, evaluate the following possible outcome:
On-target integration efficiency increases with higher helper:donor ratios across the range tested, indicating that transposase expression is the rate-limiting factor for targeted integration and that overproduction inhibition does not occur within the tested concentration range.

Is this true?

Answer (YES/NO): NO